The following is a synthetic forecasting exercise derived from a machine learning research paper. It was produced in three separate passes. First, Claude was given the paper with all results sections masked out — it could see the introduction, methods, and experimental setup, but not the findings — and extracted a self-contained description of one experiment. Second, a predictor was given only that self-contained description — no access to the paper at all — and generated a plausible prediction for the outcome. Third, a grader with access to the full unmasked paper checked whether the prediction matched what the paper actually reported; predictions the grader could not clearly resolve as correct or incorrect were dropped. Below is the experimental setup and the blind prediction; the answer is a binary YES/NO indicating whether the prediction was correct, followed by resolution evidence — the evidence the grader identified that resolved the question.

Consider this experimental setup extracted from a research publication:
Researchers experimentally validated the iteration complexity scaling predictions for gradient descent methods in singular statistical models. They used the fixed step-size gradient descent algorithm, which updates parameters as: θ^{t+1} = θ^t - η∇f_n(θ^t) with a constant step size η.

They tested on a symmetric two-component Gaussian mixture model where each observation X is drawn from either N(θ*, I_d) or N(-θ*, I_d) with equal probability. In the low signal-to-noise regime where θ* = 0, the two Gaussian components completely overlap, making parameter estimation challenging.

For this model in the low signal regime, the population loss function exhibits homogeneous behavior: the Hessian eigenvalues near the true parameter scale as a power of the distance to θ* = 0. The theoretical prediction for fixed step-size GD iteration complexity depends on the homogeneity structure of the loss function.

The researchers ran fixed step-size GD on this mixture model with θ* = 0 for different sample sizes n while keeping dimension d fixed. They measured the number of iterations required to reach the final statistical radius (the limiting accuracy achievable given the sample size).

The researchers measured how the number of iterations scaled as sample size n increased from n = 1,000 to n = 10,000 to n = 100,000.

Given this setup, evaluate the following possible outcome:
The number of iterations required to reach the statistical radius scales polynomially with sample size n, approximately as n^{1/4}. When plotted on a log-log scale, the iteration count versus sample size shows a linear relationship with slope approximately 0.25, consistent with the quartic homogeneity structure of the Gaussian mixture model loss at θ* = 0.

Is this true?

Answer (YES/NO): NO